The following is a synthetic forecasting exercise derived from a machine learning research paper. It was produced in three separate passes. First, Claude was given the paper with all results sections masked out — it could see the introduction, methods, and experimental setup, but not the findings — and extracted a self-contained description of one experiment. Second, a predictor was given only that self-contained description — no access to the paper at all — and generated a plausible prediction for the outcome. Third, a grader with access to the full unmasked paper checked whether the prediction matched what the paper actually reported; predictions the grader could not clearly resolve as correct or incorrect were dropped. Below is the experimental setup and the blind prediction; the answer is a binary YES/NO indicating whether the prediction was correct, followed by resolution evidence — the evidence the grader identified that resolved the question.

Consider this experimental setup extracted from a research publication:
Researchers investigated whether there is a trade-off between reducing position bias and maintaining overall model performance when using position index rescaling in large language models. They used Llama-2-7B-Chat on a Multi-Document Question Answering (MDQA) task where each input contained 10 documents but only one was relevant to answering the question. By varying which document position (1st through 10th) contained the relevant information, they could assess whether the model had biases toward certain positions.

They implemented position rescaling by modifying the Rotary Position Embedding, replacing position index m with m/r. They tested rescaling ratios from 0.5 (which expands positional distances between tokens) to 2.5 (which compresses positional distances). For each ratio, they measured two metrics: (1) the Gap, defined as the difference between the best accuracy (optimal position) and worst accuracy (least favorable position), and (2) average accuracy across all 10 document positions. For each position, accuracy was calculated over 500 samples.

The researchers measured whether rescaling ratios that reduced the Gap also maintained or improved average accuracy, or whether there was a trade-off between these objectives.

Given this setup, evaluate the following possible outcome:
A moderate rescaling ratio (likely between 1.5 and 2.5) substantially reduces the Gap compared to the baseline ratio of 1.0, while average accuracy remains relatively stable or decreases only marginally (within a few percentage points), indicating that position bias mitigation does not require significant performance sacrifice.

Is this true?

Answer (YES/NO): NO